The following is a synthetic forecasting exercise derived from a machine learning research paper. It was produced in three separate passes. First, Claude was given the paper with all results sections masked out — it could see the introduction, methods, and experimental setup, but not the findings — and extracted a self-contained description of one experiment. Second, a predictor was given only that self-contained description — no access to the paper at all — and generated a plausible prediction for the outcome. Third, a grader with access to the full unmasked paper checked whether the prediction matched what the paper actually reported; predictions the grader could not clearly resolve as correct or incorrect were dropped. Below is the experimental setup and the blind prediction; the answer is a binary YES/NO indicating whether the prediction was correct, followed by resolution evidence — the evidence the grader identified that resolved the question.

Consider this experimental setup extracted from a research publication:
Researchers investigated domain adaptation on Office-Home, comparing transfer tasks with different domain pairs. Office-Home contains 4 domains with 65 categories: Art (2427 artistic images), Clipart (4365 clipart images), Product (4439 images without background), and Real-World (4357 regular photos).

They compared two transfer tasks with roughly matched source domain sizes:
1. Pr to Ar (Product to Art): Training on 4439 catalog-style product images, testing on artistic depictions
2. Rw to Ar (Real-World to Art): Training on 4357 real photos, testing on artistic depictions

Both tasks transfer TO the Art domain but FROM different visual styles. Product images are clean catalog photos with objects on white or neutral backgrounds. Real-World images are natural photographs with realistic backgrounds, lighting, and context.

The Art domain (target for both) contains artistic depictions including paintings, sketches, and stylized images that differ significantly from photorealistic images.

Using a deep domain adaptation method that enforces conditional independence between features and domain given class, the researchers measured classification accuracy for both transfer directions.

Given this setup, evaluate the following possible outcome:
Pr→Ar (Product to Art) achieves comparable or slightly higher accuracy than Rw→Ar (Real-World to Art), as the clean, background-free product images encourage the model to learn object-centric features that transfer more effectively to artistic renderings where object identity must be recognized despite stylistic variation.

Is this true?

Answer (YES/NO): NO